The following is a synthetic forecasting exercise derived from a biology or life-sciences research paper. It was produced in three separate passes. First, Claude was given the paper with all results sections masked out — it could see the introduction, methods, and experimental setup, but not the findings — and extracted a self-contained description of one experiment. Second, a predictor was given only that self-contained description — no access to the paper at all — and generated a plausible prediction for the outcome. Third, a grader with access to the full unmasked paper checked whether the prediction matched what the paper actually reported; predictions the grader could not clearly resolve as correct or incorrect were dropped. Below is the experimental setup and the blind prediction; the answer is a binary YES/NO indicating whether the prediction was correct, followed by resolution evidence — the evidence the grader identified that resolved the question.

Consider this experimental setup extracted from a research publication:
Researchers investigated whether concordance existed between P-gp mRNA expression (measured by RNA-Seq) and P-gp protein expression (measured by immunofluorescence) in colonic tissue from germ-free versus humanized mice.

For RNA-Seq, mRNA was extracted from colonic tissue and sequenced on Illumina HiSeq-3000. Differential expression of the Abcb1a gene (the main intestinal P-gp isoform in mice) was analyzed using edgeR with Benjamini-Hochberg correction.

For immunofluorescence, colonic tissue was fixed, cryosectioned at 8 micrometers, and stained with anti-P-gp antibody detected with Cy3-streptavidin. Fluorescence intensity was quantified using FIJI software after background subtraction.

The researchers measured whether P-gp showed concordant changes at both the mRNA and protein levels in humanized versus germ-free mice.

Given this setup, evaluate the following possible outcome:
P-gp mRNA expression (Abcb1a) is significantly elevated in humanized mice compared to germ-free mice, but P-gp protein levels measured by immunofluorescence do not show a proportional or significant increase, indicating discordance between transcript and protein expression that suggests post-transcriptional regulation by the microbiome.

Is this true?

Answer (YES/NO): NO